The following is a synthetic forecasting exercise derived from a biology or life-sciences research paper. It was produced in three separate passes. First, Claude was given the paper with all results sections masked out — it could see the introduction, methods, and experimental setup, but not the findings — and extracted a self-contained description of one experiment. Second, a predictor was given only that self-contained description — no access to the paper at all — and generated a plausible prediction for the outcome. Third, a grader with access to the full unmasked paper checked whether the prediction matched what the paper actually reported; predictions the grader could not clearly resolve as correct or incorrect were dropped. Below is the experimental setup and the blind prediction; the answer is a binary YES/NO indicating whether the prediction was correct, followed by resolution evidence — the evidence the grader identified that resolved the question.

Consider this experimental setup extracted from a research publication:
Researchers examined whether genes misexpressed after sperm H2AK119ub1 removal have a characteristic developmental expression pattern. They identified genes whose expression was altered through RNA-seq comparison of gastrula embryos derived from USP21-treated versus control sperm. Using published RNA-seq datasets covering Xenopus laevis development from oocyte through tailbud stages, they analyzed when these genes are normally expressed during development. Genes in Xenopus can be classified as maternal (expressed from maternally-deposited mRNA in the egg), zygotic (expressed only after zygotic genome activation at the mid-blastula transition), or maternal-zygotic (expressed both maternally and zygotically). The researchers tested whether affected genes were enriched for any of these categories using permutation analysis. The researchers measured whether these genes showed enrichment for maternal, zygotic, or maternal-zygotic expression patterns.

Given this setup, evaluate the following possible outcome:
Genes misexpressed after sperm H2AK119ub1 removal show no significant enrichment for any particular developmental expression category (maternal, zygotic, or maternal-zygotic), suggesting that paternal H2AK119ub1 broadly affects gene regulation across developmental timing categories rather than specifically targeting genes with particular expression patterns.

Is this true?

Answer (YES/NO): NO